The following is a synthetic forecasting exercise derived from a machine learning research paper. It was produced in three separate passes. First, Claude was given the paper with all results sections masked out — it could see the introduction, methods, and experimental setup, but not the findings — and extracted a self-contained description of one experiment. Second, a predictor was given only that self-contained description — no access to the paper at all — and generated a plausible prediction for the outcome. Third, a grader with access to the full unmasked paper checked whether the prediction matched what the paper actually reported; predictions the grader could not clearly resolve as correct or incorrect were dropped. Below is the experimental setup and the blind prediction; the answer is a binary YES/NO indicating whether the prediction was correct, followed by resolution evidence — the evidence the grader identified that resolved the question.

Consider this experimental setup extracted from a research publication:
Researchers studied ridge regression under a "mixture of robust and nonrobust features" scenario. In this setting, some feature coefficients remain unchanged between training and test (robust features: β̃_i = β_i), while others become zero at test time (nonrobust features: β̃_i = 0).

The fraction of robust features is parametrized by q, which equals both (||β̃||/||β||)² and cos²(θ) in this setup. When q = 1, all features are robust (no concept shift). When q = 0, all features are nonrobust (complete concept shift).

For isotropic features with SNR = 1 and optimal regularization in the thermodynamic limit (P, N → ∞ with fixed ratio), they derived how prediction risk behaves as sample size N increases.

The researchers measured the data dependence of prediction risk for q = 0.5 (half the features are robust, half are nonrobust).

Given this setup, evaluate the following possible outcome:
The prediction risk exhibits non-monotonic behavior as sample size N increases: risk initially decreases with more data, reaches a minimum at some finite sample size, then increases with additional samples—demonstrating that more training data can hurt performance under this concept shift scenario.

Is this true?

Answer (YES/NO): NO